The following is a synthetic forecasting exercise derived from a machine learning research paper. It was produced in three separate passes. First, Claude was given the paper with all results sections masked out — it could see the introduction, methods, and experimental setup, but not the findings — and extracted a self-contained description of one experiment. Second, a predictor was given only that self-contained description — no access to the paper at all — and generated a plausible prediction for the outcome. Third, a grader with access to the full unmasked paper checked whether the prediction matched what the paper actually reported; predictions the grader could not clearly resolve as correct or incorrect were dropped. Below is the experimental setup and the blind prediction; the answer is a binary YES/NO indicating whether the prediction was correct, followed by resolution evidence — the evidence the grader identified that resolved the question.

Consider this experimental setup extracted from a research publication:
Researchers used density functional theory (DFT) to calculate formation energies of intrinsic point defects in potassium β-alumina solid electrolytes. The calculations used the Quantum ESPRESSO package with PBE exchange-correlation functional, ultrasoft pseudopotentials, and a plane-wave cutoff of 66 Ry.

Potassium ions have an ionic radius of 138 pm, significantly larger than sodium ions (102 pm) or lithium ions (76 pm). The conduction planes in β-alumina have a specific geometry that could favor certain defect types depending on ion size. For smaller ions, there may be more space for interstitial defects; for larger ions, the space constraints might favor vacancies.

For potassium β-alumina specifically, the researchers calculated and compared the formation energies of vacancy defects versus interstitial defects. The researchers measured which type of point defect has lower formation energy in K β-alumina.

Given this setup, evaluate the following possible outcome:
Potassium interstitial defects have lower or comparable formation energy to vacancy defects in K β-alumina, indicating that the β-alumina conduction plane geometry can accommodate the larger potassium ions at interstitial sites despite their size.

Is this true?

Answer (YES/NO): YES